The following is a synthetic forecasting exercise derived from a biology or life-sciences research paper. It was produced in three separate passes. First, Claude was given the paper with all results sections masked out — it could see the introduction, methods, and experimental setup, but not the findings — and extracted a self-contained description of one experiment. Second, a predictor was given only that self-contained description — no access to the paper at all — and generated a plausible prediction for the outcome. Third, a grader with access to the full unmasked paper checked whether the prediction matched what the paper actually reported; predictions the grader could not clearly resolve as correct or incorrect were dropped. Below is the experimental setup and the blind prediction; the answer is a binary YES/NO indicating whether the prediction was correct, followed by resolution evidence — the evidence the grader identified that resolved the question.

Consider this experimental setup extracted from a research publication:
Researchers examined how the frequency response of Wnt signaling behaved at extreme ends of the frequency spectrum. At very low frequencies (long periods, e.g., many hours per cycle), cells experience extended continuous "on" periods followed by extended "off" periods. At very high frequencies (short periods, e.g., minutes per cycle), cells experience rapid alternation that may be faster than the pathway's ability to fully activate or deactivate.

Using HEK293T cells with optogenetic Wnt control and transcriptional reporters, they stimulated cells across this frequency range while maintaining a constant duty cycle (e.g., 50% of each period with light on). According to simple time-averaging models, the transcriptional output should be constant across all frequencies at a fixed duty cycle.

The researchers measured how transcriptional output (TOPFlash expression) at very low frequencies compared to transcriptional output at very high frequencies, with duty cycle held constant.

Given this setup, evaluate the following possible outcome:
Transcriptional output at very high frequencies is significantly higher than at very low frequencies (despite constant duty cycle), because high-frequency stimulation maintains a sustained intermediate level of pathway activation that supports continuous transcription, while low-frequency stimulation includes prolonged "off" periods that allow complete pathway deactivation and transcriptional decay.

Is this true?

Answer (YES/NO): NO